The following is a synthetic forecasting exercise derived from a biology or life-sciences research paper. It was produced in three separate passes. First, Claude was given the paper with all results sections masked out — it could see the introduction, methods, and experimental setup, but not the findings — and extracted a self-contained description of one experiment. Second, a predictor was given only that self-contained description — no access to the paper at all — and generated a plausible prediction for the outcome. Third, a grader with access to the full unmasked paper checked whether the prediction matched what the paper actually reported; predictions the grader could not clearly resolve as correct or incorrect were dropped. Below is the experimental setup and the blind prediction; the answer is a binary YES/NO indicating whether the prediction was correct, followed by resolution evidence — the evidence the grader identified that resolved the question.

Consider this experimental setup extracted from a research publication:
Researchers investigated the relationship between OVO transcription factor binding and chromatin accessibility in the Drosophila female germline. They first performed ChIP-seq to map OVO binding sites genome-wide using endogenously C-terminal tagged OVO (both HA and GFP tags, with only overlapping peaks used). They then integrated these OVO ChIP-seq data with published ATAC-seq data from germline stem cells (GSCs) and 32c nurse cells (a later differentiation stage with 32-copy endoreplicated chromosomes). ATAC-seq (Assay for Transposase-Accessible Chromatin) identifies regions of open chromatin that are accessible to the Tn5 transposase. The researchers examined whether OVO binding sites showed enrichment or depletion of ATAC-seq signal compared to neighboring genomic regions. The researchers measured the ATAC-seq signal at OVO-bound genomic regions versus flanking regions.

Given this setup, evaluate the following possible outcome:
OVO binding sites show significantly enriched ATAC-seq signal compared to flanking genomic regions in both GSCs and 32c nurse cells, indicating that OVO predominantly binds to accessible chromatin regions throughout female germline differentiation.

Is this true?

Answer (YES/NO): YES